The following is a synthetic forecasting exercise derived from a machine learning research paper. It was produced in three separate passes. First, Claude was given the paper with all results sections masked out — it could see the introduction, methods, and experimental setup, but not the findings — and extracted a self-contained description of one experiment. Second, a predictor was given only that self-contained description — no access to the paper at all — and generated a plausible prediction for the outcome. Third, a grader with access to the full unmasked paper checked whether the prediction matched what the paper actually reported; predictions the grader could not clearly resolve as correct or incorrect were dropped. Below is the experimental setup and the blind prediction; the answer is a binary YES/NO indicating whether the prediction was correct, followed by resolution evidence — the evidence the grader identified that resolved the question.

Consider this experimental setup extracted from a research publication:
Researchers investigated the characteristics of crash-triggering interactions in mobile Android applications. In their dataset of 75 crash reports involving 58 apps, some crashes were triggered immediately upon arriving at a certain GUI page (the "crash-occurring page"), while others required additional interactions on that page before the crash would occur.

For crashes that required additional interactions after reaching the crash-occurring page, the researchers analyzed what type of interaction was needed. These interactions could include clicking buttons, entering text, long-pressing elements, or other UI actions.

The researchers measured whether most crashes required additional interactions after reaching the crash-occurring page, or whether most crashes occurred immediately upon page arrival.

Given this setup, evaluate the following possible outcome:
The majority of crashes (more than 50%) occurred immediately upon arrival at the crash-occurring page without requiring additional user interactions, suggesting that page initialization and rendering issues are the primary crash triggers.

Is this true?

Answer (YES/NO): NO